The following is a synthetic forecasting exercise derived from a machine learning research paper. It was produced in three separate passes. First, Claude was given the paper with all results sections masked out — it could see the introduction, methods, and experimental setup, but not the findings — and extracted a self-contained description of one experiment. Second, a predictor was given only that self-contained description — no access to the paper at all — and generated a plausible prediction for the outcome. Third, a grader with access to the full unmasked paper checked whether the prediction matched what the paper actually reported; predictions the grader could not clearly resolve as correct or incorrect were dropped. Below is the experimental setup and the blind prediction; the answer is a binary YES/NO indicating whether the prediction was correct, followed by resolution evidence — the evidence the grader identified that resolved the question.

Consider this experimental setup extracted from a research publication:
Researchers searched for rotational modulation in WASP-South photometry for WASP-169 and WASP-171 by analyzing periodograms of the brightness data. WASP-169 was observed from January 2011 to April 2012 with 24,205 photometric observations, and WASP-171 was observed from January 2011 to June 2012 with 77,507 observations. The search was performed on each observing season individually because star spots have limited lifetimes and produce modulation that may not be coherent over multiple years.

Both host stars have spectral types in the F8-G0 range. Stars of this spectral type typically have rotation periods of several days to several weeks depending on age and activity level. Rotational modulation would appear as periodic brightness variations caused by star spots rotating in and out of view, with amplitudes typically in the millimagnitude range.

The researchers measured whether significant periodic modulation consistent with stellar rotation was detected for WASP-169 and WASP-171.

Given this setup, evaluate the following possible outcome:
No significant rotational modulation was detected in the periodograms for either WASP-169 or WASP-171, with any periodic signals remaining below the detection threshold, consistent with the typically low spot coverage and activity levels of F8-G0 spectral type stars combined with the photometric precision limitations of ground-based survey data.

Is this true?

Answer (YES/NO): YES